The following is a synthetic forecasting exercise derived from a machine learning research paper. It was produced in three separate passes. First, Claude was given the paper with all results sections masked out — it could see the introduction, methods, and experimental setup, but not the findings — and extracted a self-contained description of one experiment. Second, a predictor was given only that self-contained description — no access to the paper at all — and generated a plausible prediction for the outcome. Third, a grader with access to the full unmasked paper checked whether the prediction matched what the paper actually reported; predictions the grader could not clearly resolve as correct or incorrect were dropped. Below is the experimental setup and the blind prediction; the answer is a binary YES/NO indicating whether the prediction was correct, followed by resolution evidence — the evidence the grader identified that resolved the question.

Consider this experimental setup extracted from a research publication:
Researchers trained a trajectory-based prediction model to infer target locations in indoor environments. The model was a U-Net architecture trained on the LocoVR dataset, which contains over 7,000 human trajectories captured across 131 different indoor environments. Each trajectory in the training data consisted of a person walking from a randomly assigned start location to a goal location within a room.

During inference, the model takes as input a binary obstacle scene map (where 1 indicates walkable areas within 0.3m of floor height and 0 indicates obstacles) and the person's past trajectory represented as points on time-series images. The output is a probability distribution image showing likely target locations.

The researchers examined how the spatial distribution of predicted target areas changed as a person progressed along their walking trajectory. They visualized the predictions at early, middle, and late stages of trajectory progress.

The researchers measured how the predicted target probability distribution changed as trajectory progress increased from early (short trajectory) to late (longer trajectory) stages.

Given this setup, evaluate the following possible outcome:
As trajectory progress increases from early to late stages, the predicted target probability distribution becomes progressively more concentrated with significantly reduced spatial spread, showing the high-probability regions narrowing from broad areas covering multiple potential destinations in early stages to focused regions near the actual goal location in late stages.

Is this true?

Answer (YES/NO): YES